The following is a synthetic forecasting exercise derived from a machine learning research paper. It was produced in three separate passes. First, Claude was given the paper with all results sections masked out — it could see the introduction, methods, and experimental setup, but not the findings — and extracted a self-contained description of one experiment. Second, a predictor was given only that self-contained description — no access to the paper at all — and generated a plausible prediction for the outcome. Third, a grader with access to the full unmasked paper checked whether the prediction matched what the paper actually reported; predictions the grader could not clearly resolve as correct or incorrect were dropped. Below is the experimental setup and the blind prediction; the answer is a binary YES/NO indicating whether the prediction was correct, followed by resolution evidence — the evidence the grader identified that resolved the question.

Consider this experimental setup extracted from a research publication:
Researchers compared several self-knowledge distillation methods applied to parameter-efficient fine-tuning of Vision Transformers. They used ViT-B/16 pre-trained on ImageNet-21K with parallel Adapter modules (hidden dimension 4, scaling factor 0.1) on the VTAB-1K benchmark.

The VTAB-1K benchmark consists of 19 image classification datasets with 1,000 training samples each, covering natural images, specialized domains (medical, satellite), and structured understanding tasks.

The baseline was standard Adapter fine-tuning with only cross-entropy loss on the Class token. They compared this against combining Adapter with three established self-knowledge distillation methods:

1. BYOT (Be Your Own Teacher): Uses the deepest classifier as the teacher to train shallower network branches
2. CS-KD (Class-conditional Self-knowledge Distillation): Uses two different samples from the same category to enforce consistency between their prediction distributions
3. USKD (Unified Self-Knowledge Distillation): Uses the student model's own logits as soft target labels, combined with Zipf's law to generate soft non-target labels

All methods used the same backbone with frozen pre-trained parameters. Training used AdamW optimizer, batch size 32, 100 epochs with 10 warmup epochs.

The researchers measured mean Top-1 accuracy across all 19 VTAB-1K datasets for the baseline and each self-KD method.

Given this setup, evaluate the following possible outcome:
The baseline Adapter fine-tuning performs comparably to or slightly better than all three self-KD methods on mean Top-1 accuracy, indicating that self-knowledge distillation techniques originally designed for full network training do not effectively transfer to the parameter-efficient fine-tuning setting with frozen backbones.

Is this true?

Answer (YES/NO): YES